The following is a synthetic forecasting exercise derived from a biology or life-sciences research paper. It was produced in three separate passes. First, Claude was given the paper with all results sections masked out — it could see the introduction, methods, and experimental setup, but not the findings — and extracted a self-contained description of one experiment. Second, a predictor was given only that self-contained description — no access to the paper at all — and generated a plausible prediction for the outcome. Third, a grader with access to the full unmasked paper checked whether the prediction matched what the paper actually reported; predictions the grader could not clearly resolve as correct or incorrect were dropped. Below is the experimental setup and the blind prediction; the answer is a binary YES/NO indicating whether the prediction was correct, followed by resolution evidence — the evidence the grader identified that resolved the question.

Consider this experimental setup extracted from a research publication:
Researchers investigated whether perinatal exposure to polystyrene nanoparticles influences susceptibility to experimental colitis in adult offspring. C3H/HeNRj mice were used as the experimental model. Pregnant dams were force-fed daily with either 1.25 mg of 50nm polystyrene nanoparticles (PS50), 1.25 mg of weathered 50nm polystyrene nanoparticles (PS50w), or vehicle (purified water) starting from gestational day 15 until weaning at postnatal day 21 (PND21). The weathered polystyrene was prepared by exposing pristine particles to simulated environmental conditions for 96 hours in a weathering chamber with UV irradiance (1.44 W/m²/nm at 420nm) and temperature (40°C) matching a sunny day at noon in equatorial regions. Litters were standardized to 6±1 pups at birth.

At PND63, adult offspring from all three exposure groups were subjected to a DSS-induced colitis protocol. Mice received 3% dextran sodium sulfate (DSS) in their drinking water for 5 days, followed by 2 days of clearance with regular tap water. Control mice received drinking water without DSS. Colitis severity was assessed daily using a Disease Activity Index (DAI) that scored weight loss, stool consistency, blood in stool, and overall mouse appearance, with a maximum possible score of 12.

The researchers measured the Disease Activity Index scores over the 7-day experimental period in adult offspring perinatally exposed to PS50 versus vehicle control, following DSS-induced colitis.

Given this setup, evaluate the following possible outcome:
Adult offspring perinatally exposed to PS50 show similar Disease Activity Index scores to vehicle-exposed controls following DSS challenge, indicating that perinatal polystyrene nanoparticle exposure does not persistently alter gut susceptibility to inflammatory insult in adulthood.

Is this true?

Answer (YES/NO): NO